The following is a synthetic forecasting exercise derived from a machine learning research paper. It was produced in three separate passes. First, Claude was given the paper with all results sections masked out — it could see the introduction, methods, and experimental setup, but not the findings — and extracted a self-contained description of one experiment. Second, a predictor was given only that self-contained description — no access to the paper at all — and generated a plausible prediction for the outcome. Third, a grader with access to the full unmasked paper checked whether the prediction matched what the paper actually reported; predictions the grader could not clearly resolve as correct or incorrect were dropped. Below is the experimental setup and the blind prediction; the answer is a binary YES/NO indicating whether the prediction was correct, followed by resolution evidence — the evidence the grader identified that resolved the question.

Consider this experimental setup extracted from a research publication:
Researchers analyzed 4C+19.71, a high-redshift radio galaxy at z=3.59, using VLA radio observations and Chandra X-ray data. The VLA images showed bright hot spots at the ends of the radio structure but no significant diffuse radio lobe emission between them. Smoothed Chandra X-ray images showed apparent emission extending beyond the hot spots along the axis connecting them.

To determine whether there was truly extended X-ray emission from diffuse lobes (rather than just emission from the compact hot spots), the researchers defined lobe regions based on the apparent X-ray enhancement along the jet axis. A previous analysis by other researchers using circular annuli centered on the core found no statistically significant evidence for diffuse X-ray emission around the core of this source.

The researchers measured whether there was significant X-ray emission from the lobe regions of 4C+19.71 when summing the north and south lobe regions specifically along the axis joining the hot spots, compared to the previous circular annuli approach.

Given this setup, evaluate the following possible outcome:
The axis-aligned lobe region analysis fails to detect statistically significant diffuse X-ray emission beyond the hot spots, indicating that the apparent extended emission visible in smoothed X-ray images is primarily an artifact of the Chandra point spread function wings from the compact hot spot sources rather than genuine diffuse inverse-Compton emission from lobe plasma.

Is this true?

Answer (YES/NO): NO